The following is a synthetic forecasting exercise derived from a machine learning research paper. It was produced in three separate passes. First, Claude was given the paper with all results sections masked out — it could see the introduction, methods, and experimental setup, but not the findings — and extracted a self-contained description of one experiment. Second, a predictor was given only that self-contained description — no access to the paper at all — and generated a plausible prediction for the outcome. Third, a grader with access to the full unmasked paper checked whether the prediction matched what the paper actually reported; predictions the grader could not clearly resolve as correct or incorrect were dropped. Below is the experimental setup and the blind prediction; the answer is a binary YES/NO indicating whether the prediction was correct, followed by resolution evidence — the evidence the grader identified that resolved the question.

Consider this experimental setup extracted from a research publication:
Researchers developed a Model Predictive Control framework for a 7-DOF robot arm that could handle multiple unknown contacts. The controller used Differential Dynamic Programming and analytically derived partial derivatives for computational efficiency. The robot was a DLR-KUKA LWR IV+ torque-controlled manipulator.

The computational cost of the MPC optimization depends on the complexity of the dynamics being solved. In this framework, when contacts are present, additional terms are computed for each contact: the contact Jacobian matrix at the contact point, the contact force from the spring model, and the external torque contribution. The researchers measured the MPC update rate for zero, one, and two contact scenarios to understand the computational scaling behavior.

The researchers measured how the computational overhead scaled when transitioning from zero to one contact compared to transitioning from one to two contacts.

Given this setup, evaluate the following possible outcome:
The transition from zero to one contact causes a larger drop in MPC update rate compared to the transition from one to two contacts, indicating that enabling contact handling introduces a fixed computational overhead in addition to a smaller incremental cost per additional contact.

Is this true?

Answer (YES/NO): YES